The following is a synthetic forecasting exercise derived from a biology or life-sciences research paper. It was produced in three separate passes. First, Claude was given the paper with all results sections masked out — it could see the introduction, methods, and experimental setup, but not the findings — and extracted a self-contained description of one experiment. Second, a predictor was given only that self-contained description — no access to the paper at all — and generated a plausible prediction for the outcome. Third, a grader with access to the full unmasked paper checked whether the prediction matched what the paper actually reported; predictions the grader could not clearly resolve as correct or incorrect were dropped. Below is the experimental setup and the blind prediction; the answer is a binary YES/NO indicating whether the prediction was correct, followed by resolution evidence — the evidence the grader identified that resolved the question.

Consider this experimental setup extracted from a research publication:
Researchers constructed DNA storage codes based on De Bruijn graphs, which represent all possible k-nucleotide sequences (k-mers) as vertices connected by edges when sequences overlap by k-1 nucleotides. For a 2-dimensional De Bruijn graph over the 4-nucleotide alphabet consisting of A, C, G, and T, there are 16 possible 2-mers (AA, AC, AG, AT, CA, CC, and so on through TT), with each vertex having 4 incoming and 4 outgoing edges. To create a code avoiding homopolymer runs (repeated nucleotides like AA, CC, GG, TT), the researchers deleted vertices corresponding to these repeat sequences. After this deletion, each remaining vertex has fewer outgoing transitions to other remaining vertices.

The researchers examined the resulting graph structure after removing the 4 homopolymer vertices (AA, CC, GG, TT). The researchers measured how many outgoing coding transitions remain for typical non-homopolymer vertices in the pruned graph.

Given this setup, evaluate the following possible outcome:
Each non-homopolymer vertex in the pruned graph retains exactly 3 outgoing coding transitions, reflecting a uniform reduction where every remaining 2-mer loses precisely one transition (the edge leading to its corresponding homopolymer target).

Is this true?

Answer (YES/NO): YES